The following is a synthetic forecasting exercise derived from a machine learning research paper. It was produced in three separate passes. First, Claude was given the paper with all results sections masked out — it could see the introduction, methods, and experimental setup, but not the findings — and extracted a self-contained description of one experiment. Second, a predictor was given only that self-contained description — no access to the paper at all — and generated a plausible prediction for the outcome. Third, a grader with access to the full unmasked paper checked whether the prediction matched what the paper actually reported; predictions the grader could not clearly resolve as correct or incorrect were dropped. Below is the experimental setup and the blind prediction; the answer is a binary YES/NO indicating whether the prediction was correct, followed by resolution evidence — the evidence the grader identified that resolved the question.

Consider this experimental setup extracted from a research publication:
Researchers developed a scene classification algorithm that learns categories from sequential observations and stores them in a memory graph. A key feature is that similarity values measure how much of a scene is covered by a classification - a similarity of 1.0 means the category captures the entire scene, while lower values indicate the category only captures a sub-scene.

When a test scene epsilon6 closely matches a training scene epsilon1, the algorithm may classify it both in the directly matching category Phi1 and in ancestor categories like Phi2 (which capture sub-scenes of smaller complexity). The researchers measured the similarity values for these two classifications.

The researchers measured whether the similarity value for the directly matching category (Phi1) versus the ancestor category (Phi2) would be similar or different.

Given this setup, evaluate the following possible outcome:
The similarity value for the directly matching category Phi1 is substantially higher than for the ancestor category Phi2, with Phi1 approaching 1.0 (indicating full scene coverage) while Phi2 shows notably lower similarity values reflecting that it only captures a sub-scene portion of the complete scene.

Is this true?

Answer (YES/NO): YES